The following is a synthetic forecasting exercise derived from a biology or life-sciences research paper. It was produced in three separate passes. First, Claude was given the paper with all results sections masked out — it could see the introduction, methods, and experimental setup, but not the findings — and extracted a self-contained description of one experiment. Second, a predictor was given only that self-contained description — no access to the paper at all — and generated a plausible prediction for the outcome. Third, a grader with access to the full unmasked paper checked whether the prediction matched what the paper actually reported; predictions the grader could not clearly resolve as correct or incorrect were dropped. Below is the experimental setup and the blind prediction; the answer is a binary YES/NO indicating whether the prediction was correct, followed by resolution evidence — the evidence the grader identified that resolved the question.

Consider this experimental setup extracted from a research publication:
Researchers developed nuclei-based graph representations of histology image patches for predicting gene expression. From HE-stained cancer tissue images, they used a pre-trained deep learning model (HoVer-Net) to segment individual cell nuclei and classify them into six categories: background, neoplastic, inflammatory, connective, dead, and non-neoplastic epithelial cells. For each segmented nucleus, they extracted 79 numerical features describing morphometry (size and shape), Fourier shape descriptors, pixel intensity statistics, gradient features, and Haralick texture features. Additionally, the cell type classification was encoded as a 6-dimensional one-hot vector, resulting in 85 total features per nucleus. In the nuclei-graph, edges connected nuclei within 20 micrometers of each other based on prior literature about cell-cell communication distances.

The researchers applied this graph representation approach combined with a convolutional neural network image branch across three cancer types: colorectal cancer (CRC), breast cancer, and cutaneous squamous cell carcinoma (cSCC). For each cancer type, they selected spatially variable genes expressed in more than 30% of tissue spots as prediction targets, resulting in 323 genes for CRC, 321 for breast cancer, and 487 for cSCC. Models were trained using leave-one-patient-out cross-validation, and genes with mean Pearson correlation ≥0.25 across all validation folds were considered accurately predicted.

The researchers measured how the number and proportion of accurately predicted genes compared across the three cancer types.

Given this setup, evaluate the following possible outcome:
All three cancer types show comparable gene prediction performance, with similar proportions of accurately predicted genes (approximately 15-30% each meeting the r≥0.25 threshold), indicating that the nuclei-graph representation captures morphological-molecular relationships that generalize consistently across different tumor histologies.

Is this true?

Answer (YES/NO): YES